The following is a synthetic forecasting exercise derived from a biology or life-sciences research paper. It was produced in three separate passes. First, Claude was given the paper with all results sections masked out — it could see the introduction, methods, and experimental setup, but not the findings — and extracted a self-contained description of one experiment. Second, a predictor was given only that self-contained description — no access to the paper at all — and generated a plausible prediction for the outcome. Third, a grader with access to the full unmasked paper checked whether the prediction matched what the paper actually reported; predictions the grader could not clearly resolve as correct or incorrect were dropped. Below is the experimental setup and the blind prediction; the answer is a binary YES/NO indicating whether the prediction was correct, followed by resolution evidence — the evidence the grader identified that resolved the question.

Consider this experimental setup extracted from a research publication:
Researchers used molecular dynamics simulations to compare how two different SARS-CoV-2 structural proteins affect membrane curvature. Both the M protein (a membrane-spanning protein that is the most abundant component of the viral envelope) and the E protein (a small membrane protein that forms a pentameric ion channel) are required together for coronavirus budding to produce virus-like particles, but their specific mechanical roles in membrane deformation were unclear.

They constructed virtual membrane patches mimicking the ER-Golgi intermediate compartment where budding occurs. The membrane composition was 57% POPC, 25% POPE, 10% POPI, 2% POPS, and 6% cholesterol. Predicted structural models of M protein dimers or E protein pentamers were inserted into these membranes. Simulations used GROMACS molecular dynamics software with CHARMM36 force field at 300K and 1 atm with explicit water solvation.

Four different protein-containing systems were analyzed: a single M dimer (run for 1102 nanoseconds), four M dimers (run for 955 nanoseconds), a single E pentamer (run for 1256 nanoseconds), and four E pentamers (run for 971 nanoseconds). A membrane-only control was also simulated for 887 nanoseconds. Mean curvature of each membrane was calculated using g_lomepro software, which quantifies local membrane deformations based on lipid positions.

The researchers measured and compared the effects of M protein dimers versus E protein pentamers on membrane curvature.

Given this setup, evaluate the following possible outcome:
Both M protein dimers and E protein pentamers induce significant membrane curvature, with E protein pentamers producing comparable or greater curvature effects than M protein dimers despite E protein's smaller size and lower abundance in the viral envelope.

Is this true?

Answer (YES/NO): NO